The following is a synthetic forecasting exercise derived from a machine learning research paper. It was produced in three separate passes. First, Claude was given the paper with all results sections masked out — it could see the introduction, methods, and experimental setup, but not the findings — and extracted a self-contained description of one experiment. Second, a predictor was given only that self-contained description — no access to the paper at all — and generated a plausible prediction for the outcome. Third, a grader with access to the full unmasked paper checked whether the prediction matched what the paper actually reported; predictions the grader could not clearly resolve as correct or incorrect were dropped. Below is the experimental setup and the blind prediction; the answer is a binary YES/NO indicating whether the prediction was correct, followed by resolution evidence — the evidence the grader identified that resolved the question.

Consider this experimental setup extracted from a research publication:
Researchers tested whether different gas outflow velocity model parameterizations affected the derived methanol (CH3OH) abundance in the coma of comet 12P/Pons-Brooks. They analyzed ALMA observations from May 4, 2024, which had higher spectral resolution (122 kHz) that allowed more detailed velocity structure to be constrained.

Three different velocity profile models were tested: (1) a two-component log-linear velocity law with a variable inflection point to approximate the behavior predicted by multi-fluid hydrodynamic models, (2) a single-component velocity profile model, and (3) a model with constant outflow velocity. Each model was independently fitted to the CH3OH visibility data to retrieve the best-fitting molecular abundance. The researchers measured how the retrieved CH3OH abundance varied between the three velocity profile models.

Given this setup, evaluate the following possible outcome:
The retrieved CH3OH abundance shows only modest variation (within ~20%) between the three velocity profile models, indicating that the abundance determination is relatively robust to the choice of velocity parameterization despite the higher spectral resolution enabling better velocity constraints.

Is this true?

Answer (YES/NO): YES